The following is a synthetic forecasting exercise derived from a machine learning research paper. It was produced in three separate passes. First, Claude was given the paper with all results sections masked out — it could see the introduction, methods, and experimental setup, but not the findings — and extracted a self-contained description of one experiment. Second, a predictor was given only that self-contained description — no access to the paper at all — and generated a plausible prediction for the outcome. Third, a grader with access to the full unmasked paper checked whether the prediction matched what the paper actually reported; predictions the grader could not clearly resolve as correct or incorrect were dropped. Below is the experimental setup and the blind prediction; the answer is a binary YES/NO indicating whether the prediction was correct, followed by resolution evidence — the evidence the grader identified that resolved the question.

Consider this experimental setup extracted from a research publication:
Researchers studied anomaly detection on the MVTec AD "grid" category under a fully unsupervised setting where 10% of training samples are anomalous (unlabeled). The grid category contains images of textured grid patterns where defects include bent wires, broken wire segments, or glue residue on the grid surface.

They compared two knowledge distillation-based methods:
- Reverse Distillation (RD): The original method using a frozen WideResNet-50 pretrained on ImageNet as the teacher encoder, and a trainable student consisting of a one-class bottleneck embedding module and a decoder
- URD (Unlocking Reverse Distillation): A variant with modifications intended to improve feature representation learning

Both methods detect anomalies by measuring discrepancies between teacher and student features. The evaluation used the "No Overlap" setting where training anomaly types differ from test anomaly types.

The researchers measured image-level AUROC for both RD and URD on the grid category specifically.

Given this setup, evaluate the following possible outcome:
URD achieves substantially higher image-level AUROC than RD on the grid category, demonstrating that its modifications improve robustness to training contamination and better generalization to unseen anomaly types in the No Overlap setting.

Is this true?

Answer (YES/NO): YES